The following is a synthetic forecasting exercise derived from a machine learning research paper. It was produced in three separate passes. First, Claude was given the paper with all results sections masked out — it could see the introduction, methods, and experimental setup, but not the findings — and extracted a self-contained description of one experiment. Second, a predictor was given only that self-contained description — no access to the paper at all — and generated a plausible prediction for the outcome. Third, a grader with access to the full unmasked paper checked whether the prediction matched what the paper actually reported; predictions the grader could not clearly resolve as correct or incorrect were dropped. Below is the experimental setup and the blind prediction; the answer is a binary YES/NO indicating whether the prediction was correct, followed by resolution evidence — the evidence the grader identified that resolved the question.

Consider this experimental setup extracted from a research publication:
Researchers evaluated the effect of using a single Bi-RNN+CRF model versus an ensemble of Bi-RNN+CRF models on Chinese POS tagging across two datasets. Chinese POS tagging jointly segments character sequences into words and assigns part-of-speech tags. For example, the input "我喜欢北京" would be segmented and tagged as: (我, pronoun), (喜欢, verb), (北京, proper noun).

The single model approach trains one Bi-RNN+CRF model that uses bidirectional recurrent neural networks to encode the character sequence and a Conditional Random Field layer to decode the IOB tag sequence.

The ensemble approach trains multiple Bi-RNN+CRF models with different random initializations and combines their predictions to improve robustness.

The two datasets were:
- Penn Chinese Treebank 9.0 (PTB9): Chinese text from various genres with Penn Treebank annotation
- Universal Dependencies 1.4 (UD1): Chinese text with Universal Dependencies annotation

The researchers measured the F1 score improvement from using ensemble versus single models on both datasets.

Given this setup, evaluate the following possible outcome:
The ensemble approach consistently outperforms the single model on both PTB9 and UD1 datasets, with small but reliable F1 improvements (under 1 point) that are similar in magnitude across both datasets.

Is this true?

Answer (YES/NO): YES